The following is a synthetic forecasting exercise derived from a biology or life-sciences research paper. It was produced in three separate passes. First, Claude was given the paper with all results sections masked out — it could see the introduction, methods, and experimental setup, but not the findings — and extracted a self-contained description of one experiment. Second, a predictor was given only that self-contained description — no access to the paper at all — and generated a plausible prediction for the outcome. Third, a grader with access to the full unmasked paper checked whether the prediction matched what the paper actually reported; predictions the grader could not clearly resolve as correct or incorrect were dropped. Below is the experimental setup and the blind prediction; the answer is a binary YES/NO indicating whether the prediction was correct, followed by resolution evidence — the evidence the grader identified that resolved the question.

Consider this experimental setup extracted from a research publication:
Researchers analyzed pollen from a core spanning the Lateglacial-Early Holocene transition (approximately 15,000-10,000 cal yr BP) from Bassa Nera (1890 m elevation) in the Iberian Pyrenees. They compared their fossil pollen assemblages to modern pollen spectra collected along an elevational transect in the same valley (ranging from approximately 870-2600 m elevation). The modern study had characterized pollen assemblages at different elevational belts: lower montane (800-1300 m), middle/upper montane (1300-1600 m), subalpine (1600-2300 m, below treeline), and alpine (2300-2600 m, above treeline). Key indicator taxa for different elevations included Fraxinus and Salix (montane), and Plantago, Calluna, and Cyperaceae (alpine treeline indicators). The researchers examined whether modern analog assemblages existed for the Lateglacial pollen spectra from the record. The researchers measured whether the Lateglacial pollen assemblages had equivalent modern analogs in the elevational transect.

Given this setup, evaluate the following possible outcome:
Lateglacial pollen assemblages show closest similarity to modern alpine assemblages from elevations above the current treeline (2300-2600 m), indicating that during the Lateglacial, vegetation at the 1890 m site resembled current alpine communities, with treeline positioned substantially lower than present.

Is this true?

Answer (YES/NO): NO